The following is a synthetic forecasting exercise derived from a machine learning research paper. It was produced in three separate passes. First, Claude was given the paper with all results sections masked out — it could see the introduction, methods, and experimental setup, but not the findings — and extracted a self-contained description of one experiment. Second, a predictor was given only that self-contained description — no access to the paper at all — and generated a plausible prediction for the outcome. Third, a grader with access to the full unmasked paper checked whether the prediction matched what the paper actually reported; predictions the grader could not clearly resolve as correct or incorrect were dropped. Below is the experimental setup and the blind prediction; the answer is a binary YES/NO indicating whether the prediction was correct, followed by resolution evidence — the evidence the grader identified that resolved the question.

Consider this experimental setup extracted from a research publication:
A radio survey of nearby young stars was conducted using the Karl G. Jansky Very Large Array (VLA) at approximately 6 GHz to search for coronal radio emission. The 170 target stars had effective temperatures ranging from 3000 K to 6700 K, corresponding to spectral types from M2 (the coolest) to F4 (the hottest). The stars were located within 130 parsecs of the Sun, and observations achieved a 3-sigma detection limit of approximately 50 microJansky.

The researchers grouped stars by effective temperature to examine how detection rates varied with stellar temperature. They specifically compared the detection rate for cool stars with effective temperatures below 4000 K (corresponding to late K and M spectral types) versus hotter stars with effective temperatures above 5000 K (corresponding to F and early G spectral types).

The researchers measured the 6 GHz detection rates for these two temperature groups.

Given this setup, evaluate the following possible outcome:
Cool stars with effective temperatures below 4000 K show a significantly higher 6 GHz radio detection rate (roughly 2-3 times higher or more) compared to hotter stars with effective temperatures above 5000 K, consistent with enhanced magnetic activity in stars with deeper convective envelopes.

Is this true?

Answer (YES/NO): YES